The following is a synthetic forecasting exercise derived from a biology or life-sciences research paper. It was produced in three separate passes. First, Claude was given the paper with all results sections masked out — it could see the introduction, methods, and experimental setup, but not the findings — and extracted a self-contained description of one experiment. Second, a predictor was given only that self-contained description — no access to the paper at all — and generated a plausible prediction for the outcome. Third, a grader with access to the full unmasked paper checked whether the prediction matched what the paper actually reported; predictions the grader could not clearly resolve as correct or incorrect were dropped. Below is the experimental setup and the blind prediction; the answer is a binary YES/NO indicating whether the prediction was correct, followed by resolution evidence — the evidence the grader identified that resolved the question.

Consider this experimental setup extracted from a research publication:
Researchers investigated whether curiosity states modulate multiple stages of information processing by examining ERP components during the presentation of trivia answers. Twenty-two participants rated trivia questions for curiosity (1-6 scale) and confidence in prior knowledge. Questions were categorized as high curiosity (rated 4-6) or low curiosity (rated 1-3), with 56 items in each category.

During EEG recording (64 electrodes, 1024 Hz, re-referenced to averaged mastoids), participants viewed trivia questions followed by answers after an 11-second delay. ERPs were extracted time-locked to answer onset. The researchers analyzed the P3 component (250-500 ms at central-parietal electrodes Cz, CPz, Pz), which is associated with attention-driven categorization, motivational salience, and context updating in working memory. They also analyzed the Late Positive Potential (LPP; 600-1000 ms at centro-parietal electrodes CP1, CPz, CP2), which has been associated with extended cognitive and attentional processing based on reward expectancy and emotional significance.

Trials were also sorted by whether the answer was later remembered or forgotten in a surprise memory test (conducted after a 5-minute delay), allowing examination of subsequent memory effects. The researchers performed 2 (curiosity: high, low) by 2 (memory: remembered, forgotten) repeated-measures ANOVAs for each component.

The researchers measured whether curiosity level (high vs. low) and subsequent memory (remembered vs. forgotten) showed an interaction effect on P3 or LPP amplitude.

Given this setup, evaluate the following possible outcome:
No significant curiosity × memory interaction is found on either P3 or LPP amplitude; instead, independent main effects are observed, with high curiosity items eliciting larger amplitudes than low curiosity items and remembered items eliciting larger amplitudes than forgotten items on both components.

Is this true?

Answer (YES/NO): NO